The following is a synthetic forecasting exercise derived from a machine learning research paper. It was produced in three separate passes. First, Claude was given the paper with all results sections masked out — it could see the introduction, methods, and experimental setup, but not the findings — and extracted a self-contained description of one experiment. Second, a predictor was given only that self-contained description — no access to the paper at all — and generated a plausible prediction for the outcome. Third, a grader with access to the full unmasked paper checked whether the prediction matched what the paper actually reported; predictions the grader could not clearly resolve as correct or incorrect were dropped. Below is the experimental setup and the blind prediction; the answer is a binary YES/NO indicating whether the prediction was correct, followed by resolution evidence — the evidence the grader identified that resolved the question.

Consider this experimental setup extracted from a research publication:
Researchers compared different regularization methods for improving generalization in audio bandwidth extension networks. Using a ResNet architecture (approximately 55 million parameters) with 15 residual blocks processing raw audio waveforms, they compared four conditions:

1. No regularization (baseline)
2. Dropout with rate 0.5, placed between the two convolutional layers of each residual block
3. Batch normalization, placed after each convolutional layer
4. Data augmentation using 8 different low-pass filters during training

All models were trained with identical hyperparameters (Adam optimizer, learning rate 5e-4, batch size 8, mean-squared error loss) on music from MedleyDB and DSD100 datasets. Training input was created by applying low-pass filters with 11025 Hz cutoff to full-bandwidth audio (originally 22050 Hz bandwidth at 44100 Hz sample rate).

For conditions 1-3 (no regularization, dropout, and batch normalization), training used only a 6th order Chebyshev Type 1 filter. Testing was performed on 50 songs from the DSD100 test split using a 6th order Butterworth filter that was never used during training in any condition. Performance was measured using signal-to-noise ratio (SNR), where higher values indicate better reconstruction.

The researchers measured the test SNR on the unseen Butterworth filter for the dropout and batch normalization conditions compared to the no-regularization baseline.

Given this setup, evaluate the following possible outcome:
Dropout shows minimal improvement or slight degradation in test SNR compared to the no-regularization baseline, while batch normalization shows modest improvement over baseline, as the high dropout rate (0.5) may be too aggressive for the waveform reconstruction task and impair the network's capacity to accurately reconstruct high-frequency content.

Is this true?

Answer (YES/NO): YES